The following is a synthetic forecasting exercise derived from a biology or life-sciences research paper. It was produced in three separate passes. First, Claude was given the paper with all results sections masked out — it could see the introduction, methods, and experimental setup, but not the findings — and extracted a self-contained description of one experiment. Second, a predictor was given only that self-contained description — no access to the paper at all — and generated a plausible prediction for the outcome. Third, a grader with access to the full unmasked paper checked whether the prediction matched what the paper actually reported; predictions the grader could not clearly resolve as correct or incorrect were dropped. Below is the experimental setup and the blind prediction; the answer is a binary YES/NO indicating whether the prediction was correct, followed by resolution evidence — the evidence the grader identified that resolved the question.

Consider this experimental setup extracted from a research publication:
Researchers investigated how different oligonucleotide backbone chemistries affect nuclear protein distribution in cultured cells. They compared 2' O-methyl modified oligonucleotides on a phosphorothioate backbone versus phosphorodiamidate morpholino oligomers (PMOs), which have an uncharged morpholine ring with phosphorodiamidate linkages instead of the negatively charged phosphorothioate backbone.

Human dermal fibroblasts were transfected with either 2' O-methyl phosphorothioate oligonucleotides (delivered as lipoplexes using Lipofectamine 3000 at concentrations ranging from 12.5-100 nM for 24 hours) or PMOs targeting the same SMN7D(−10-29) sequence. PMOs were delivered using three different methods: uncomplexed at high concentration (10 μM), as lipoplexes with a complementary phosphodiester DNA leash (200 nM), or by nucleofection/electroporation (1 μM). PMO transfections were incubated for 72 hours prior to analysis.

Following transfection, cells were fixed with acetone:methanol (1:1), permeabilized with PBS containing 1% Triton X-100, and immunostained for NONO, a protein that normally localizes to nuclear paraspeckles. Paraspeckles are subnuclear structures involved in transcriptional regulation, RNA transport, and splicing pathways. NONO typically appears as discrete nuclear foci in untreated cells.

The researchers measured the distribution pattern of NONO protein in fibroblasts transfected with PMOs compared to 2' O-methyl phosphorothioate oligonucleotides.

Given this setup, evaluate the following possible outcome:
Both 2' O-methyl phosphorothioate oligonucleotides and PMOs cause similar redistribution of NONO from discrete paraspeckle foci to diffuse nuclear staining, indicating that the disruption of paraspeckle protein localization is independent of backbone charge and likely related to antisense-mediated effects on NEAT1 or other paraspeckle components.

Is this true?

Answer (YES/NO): NO